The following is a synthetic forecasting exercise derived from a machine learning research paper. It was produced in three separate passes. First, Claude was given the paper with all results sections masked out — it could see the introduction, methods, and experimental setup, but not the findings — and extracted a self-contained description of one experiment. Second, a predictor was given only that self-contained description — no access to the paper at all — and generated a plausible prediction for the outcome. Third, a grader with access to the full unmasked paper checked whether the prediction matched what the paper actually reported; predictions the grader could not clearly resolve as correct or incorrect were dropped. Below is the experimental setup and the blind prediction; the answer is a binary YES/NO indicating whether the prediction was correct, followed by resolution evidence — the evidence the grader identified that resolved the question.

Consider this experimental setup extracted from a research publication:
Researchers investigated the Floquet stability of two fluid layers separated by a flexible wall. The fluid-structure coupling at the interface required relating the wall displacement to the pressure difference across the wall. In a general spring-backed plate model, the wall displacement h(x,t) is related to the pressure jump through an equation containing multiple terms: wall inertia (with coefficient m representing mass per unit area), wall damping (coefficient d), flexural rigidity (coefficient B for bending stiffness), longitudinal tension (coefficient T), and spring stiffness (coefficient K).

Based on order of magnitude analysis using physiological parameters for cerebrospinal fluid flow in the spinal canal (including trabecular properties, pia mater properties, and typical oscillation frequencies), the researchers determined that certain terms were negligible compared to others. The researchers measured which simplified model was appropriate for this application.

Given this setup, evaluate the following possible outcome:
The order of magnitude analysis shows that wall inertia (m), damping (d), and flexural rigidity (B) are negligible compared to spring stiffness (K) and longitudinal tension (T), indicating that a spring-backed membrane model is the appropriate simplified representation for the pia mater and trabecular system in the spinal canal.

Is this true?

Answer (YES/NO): NO